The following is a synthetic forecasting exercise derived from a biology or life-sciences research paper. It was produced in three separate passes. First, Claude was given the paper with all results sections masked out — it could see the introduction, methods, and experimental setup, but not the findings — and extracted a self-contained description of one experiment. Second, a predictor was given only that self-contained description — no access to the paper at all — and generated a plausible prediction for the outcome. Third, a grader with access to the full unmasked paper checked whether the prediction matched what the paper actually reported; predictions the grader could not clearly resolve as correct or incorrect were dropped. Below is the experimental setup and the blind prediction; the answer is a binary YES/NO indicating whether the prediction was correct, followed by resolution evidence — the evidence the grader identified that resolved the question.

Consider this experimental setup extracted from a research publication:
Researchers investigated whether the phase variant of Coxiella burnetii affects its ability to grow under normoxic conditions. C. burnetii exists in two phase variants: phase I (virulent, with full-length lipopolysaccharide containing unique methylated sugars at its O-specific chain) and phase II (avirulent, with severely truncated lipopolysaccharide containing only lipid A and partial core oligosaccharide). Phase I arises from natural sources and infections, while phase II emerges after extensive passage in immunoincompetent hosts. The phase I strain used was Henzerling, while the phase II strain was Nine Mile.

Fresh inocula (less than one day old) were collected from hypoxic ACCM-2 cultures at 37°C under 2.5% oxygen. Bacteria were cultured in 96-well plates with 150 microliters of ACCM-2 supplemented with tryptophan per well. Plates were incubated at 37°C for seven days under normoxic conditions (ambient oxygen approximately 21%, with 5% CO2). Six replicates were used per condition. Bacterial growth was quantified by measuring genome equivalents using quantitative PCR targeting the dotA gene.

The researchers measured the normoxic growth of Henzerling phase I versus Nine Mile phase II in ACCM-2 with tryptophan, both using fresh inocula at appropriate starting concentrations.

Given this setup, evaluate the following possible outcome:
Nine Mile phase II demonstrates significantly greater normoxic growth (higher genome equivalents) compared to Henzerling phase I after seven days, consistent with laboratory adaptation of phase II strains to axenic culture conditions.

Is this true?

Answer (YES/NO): YES